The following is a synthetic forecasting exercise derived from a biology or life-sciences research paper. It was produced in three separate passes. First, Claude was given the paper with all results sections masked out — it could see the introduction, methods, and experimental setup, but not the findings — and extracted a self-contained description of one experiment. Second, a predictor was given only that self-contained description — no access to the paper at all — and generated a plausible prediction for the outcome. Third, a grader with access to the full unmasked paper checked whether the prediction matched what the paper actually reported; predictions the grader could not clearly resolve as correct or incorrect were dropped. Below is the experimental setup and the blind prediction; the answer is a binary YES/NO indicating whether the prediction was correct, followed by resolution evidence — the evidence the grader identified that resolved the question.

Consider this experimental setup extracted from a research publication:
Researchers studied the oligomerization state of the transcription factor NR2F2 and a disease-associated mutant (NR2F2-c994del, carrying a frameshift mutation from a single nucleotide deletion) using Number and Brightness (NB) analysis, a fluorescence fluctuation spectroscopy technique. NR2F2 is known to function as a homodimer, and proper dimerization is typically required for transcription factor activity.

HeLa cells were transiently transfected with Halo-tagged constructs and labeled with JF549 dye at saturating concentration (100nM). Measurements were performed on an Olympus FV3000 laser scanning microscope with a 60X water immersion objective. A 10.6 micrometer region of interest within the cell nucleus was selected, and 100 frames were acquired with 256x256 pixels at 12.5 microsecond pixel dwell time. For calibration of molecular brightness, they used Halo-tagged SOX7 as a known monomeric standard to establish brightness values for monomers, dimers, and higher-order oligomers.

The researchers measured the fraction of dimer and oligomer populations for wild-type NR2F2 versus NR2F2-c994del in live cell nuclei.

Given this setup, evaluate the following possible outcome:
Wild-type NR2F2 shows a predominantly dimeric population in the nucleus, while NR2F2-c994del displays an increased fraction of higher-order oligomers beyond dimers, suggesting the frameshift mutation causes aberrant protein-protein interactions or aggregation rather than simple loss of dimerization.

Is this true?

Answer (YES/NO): NO